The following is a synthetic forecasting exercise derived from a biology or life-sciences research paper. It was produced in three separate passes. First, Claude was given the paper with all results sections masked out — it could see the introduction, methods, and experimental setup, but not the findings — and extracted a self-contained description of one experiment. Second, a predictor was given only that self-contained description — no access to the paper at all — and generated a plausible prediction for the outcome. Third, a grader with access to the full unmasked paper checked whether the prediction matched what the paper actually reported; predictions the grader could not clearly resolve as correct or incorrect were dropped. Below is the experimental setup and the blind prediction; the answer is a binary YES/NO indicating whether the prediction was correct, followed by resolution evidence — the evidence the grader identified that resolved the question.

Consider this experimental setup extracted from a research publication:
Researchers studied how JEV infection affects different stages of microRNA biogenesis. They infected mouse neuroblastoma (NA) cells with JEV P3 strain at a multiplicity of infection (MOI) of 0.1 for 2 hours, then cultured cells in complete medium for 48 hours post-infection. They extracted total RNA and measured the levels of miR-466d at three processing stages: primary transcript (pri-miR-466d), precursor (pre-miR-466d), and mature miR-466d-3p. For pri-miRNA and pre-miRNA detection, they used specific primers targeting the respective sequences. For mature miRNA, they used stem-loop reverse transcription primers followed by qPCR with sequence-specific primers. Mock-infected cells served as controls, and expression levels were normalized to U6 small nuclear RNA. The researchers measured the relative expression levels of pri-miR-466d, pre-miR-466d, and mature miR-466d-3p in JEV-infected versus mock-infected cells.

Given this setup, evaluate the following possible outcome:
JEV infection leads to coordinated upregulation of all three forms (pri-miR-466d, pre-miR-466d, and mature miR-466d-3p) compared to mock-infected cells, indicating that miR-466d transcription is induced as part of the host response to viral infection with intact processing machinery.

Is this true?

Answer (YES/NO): NO